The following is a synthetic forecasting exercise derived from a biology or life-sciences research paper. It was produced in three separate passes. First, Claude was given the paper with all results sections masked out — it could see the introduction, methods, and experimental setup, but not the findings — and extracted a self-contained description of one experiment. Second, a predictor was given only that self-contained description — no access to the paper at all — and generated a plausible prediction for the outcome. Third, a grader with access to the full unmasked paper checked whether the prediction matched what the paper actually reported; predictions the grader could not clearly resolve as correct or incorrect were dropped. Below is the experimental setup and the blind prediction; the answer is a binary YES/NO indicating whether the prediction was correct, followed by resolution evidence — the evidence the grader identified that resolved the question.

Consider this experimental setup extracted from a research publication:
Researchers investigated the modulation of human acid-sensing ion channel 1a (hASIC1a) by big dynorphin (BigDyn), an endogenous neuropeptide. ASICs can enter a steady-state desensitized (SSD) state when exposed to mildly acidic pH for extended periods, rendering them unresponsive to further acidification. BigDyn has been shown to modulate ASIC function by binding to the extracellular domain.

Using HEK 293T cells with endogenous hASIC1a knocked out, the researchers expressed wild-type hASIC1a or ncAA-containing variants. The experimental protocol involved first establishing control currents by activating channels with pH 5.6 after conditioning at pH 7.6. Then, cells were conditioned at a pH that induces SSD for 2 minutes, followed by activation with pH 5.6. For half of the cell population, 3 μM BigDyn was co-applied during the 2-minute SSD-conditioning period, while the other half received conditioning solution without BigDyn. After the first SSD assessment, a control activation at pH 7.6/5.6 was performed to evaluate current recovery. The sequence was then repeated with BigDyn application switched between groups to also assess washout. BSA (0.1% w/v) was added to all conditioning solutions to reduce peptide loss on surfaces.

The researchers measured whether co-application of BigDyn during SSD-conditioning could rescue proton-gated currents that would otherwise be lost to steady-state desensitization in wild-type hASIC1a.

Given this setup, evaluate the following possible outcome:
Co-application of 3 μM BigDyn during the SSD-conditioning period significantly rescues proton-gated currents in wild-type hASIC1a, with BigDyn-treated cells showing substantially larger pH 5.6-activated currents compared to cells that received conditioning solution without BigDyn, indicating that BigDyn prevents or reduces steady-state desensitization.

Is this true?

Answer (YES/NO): NO